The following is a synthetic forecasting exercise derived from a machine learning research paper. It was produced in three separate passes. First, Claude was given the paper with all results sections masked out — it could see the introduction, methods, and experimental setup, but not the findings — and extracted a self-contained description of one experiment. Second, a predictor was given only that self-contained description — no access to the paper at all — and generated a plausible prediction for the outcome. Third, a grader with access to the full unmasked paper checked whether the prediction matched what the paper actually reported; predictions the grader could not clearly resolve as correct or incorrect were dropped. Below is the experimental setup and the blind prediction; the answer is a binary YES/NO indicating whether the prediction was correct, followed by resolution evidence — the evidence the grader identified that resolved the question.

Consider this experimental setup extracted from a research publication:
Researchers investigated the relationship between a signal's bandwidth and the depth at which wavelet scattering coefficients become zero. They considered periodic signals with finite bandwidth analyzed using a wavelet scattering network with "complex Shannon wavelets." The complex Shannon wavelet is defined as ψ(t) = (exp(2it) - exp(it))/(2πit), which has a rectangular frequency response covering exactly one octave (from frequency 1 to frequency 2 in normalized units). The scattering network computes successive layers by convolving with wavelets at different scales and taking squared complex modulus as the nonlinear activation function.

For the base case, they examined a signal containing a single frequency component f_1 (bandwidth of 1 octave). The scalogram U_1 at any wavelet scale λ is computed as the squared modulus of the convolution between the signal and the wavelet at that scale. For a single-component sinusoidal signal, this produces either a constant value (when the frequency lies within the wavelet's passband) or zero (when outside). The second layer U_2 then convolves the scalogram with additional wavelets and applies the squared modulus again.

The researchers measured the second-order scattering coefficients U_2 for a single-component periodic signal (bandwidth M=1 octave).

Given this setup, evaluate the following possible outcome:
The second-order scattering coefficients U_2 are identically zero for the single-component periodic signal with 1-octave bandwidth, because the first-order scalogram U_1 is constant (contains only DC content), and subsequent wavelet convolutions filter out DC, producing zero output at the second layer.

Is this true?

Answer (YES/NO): YES